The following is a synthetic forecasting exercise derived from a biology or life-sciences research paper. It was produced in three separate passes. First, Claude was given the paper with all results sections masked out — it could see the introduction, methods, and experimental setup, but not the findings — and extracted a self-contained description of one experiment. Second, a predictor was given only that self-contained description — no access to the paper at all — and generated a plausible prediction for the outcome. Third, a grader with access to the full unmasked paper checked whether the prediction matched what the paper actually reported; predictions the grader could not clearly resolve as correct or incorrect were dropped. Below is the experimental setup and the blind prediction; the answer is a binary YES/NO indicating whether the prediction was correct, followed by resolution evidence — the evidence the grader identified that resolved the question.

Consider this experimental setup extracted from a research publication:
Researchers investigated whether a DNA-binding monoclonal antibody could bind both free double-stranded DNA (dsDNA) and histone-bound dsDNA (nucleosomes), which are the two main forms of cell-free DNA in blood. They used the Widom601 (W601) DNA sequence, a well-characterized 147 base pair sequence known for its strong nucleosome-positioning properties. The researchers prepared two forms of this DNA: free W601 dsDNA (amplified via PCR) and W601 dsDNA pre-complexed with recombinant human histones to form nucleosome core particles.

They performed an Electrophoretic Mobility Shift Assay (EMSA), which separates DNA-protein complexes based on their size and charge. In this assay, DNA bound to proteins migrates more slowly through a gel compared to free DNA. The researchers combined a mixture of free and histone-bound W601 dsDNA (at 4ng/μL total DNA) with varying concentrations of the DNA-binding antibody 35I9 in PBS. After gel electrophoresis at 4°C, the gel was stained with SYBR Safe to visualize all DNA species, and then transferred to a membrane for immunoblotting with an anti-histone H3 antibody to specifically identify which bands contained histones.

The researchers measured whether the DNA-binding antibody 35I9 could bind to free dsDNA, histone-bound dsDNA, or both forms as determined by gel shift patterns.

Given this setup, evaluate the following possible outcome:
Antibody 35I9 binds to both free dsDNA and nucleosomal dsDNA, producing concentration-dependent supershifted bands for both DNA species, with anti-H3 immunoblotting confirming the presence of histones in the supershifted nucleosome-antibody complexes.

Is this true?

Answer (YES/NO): YES